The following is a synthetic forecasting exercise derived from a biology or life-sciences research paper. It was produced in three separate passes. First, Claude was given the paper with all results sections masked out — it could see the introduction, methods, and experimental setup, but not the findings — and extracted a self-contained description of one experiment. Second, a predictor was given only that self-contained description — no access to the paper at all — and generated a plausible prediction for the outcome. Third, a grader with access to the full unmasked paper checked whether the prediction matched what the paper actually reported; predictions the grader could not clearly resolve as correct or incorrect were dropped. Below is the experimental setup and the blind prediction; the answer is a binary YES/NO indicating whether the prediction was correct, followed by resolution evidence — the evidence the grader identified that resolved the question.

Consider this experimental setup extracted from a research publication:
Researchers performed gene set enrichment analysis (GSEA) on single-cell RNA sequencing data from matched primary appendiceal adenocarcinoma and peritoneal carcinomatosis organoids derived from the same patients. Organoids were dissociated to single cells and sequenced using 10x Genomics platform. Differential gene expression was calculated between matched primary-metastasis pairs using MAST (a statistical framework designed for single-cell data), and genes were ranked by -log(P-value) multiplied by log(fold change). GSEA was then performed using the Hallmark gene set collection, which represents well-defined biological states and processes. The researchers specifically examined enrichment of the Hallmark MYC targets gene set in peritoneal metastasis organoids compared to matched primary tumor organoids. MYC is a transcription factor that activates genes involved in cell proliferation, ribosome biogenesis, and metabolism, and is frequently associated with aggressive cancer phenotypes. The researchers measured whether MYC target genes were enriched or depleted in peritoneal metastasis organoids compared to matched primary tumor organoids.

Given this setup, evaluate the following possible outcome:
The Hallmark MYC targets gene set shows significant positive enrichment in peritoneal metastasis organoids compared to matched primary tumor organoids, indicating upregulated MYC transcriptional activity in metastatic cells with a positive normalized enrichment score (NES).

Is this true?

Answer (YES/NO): YES